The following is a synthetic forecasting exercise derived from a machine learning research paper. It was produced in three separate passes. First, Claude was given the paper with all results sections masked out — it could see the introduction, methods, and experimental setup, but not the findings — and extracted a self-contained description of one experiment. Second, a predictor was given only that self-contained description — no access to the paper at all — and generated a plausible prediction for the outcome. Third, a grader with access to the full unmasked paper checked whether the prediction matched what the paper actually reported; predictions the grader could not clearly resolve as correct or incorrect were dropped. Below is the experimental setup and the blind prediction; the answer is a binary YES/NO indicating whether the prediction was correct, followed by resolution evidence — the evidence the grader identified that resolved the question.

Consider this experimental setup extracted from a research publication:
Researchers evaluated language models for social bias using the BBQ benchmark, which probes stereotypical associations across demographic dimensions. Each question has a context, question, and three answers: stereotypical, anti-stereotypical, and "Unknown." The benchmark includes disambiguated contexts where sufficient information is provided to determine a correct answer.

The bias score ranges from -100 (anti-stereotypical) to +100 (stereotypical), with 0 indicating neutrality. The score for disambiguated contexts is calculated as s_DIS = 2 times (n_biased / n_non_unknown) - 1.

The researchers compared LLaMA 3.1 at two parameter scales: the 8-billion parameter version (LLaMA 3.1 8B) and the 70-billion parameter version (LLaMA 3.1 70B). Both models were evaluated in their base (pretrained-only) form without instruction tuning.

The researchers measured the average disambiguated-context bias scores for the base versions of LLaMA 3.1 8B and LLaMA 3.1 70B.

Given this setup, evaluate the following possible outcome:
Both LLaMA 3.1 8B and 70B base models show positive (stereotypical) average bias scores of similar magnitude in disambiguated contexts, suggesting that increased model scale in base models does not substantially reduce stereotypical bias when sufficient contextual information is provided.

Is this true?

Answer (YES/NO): NO